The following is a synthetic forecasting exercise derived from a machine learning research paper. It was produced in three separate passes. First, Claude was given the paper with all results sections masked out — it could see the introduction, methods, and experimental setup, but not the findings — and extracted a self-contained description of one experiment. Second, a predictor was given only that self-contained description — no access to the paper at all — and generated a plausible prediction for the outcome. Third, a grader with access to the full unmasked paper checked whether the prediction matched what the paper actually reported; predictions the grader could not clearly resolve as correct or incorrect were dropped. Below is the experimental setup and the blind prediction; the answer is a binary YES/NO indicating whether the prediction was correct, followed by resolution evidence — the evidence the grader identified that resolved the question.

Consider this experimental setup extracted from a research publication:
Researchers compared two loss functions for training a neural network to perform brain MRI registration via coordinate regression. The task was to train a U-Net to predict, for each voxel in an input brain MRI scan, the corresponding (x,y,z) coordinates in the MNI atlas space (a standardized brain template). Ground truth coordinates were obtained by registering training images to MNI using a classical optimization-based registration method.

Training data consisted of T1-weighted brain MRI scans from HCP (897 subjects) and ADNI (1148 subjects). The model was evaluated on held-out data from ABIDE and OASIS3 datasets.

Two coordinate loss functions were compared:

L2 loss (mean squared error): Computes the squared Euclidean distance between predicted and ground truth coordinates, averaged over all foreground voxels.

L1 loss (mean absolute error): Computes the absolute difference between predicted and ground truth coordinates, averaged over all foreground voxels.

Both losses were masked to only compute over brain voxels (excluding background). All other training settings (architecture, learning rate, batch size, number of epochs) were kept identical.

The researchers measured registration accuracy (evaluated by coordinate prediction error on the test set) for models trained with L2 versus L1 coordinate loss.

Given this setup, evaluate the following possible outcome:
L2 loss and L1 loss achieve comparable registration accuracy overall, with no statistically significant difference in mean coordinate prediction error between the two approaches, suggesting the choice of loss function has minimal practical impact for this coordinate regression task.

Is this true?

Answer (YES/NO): NO